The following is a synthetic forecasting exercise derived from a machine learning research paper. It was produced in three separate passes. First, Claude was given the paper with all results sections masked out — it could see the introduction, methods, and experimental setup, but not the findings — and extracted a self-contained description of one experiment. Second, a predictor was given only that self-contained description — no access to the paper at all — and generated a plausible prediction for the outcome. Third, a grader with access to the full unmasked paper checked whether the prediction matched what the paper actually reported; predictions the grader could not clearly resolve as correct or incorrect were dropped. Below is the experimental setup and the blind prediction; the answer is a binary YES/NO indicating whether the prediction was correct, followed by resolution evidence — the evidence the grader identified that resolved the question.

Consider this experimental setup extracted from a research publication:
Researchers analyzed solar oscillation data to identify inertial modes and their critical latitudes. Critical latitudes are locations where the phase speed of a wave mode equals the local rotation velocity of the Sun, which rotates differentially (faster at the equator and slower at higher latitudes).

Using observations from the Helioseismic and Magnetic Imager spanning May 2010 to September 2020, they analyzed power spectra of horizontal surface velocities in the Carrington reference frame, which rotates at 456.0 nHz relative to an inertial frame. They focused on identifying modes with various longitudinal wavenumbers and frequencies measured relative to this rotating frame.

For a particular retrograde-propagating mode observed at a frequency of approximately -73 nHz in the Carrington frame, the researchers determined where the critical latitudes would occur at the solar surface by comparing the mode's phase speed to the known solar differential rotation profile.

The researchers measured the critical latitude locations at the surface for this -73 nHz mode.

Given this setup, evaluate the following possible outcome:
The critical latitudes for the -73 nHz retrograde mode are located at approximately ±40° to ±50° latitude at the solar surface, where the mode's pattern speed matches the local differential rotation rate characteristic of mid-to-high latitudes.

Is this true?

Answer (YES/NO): NO